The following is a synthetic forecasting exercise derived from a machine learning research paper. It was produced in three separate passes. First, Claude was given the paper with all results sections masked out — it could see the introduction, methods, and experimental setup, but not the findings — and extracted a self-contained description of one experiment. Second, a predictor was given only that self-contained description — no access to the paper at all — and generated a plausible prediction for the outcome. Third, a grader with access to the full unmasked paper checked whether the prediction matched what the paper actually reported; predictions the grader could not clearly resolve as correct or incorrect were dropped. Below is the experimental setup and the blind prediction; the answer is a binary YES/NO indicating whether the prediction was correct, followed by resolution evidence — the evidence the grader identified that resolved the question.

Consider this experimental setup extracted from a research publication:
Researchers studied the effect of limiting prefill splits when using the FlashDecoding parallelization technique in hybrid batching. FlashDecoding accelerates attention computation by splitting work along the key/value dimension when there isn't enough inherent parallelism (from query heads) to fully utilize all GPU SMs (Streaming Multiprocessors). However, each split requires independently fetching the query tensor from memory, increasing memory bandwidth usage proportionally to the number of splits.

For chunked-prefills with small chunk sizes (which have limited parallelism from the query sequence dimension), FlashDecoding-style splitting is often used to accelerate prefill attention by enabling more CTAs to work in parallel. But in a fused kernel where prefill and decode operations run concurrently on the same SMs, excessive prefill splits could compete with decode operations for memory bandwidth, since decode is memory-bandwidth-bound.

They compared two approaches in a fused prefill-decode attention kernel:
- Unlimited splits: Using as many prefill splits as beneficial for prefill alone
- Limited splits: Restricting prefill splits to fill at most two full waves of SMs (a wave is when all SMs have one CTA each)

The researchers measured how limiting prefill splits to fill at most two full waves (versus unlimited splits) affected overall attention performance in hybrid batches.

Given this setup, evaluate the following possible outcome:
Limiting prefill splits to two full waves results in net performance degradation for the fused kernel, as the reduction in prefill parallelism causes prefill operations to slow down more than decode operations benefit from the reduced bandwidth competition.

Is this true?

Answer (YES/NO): NO